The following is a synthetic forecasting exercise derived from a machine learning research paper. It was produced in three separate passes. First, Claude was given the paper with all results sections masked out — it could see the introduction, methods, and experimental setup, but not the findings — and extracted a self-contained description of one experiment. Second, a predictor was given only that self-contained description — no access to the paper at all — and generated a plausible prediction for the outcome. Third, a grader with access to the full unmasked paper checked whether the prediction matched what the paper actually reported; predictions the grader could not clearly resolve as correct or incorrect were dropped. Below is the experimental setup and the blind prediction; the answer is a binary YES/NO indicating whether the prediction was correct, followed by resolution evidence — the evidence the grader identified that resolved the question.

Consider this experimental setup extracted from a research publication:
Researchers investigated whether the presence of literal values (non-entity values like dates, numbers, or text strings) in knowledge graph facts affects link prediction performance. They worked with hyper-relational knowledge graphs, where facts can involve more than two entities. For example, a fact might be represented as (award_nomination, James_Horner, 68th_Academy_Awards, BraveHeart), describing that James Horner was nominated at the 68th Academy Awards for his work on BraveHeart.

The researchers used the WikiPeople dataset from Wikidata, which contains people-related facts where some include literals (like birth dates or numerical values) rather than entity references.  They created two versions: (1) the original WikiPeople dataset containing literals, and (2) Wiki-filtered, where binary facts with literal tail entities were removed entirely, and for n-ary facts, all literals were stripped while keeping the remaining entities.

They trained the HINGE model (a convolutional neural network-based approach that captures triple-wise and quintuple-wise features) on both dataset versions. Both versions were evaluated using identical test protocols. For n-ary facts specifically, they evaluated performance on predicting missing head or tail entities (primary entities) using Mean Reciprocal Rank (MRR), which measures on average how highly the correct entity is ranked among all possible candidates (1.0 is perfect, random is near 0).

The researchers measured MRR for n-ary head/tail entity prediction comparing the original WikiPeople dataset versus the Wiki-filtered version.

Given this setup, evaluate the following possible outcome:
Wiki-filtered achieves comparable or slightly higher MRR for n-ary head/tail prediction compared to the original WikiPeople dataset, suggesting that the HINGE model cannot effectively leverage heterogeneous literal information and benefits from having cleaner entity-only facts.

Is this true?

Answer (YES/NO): YES